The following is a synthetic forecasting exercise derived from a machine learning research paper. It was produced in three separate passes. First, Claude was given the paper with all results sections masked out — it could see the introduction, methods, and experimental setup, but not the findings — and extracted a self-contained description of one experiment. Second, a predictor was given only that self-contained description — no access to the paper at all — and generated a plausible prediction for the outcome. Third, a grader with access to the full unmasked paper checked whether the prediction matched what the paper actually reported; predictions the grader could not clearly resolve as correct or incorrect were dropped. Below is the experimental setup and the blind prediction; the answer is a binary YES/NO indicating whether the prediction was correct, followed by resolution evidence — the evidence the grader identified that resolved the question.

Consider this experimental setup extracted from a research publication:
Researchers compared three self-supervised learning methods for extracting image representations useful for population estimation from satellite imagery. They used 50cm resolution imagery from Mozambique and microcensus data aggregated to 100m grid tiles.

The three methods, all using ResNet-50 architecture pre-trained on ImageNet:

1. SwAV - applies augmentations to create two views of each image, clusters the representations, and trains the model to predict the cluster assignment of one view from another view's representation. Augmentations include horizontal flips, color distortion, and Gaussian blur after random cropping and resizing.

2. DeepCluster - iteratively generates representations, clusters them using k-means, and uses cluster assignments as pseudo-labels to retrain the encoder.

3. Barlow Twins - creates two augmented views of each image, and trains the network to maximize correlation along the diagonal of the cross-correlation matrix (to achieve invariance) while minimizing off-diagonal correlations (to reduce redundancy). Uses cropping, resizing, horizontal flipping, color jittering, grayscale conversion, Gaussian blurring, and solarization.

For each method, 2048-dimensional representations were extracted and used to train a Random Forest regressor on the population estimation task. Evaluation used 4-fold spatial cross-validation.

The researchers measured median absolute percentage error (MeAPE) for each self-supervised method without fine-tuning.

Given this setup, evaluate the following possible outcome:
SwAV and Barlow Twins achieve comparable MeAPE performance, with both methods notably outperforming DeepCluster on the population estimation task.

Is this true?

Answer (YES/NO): NO